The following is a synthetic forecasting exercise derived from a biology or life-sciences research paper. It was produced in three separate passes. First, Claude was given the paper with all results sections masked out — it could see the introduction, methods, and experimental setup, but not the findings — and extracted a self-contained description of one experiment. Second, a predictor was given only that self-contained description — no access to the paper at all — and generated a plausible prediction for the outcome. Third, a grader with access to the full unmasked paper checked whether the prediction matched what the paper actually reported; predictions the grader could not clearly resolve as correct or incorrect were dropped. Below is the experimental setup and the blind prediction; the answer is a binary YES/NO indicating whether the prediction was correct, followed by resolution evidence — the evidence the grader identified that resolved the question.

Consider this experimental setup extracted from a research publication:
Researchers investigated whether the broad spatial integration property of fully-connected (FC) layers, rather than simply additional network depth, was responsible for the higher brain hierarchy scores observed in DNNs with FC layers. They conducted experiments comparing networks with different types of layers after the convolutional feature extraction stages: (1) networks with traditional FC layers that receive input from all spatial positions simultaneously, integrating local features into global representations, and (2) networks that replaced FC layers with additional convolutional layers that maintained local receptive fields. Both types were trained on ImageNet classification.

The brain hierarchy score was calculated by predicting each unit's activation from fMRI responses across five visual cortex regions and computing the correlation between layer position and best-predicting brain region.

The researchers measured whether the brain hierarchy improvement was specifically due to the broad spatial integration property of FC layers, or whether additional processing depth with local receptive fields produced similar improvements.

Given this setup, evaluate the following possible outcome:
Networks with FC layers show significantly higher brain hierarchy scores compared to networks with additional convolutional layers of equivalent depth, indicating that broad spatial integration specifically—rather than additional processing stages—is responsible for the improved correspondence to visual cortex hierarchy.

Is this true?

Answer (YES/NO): YES